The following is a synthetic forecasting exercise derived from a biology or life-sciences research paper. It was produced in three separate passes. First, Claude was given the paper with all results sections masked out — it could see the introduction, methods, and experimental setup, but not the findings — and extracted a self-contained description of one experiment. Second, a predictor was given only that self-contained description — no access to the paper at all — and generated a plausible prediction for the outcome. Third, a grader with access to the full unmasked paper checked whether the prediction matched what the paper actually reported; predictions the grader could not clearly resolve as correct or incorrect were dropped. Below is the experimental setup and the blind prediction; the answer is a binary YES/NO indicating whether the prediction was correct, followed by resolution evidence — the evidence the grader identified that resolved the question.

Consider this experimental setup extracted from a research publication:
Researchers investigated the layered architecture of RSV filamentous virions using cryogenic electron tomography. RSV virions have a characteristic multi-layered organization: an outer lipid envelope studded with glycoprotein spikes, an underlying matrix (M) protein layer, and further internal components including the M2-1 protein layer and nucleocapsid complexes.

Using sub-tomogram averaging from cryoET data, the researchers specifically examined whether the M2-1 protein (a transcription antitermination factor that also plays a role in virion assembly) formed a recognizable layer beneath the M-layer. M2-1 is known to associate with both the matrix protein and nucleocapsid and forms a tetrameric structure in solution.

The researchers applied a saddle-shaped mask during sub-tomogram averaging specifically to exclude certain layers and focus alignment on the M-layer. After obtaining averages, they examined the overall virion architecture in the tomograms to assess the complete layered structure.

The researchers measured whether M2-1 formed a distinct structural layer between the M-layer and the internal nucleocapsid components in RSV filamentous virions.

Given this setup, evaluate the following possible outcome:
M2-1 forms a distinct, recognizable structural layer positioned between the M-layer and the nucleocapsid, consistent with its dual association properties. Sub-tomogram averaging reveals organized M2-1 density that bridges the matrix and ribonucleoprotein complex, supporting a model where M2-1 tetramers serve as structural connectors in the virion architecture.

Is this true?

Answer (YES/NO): NO